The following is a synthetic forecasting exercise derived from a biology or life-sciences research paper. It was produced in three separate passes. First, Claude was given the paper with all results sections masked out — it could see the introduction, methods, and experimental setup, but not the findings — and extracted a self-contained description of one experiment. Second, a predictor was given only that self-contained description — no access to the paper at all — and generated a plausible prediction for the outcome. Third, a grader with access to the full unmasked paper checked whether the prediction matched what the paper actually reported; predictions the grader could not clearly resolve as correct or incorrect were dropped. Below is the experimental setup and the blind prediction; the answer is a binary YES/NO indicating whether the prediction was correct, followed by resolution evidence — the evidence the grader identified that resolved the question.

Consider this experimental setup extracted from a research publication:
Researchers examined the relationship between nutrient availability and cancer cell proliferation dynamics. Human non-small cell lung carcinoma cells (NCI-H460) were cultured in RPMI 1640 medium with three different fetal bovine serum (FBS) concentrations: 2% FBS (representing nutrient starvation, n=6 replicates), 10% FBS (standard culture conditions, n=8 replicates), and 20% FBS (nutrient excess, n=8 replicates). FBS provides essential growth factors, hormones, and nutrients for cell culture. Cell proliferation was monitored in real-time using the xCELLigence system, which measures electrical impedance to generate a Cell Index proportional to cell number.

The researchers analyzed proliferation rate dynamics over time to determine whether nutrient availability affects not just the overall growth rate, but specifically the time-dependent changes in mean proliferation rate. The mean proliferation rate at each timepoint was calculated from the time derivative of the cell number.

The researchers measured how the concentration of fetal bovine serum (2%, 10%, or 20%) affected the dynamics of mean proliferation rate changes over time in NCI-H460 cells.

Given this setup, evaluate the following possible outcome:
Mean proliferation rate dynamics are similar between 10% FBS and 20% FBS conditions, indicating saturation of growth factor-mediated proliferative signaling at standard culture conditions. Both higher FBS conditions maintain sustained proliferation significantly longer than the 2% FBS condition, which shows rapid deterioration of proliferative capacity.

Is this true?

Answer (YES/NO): NO